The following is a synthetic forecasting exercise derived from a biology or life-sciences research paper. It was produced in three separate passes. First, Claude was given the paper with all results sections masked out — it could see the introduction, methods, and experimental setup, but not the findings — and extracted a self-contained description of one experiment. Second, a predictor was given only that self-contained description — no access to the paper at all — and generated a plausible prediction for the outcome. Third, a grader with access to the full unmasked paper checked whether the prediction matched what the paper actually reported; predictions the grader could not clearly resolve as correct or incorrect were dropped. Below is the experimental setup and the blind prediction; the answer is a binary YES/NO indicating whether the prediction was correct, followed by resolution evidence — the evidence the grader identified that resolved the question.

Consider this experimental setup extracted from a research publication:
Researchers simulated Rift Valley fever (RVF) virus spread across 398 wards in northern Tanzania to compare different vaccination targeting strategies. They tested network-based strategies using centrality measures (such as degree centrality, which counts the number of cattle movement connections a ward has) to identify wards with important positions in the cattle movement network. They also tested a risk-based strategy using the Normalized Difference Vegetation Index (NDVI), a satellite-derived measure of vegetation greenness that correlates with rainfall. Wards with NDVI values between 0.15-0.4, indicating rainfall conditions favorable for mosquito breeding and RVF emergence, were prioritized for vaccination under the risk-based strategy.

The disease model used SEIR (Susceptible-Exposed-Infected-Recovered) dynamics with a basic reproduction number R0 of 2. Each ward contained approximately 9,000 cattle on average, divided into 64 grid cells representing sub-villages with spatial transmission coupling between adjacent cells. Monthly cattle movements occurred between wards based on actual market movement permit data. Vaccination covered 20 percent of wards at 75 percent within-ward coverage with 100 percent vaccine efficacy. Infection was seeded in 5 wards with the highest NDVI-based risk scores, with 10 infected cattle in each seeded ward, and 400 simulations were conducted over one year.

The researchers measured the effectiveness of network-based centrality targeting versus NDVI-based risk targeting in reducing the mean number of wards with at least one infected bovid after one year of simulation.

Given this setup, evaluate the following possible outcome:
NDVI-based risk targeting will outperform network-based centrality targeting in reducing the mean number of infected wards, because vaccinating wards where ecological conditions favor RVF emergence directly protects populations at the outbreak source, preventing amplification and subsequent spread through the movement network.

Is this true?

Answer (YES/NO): NO